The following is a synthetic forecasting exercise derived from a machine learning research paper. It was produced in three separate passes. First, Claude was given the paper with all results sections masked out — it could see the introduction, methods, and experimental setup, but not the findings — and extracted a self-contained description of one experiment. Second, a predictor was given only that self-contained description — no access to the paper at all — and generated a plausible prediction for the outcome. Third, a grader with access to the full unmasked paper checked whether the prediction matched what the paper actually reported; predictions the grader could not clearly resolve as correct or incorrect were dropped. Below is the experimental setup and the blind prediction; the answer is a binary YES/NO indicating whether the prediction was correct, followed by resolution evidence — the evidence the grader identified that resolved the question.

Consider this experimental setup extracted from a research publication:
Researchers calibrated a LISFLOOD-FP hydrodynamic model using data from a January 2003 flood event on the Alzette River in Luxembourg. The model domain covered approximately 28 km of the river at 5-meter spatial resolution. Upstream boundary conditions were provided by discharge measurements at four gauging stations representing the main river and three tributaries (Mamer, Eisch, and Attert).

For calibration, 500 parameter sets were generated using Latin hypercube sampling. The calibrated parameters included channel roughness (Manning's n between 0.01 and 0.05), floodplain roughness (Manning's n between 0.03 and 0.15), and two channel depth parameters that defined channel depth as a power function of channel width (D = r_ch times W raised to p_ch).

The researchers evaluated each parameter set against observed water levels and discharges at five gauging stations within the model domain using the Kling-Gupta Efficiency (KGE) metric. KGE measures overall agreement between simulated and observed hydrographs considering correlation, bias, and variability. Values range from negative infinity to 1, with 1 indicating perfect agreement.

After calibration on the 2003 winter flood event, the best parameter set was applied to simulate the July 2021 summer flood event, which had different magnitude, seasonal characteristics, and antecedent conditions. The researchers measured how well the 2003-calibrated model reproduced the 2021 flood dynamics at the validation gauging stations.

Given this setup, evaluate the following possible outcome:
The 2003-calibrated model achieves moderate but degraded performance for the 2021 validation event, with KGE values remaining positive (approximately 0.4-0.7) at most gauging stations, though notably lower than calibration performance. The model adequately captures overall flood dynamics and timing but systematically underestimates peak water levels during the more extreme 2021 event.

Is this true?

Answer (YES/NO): NO